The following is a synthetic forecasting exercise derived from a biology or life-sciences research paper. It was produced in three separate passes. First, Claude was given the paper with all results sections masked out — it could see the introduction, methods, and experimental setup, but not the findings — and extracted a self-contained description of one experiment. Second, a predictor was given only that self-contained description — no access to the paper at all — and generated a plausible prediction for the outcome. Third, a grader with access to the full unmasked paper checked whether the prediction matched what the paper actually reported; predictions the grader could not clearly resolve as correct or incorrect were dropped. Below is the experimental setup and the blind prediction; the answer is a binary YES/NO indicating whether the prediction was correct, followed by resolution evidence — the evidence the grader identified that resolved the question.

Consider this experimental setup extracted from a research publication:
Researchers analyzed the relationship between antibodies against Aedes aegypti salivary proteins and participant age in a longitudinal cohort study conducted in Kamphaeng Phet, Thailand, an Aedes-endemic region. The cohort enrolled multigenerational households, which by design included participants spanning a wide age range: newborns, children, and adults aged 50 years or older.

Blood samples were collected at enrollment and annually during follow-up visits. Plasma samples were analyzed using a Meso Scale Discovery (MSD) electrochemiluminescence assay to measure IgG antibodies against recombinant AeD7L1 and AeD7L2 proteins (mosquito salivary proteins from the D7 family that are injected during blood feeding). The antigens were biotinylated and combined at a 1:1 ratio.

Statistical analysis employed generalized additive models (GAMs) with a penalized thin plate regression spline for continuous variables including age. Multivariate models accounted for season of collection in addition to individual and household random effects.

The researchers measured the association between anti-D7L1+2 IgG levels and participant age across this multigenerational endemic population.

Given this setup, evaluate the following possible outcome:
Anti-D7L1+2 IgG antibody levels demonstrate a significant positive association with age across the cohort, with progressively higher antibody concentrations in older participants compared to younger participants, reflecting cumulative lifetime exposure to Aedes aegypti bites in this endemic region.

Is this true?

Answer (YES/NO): NO